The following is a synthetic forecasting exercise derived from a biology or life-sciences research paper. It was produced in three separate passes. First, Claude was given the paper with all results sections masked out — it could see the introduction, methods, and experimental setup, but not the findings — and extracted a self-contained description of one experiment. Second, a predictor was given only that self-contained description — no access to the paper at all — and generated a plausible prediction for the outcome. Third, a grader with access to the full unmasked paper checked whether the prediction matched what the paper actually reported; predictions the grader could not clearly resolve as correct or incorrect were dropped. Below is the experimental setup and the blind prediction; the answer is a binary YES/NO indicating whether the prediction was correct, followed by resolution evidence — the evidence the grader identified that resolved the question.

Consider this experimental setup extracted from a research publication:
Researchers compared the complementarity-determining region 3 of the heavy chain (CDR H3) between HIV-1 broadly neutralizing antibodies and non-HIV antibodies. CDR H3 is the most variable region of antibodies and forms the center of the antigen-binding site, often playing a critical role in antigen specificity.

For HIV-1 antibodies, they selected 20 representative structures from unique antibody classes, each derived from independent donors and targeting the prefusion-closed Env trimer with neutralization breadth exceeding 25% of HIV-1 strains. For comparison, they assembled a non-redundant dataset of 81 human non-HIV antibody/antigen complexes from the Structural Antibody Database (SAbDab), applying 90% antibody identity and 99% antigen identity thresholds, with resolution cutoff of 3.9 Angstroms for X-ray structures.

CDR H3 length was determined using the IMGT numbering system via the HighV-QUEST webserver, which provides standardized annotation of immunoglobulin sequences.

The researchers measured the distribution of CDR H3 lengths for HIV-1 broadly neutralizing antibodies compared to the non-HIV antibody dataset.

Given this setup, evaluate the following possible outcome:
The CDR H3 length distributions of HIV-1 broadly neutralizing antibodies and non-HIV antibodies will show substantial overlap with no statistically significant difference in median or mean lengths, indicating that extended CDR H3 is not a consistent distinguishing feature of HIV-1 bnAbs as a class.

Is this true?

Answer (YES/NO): NO